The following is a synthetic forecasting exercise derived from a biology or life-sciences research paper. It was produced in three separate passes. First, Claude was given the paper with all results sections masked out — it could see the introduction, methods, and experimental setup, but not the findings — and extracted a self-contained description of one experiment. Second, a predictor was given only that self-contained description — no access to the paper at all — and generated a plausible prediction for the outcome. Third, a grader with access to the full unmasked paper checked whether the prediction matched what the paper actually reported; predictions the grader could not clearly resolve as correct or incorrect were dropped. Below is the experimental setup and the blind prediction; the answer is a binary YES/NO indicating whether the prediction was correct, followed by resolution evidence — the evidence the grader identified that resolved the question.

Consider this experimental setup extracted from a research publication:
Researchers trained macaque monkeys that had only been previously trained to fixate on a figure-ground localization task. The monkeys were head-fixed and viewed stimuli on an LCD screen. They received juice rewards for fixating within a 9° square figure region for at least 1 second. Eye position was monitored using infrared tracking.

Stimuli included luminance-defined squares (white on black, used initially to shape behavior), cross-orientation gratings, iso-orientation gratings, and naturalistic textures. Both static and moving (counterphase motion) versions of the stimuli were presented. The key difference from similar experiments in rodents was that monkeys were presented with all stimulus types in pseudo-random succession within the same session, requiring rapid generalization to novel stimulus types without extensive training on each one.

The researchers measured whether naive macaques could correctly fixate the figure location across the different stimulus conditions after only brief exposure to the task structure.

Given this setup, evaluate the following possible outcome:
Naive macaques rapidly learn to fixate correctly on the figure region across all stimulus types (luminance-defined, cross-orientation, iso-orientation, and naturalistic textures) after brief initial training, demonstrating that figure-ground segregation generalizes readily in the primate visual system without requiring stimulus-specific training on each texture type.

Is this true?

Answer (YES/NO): YES